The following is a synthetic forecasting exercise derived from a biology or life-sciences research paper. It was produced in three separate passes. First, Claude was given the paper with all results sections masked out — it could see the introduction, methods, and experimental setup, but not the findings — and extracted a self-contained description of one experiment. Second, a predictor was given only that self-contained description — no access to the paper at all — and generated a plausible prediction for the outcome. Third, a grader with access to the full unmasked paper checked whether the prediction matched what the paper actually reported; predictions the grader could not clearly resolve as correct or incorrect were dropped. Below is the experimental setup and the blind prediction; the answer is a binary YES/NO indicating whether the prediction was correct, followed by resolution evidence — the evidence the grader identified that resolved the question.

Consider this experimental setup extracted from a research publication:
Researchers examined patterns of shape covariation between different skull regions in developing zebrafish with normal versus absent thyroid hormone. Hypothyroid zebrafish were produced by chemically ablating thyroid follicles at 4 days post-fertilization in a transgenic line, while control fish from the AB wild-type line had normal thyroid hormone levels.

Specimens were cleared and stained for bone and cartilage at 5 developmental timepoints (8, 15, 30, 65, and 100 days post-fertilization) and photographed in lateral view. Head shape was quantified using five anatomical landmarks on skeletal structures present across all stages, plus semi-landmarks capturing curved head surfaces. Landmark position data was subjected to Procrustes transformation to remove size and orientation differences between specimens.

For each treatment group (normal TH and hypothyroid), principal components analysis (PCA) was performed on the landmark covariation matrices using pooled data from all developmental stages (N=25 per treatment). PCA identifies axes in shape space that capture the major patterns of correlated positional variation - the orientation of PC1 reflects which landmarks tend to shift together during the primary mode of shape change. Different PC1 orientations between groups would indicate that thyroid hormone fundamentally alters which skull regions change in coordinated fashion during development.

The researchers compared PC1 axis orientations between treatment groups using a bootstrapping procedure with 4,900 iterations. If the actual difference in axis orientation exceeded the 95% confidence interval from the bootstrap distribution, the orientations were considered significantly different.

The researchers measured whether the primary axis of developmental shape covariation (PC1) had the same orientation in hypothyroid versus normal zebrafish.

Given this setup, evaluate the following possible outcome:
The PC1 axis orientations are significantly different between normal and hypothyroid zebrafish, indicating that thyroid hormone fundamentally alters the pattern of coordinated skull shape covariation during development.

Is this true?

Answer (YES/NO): NO